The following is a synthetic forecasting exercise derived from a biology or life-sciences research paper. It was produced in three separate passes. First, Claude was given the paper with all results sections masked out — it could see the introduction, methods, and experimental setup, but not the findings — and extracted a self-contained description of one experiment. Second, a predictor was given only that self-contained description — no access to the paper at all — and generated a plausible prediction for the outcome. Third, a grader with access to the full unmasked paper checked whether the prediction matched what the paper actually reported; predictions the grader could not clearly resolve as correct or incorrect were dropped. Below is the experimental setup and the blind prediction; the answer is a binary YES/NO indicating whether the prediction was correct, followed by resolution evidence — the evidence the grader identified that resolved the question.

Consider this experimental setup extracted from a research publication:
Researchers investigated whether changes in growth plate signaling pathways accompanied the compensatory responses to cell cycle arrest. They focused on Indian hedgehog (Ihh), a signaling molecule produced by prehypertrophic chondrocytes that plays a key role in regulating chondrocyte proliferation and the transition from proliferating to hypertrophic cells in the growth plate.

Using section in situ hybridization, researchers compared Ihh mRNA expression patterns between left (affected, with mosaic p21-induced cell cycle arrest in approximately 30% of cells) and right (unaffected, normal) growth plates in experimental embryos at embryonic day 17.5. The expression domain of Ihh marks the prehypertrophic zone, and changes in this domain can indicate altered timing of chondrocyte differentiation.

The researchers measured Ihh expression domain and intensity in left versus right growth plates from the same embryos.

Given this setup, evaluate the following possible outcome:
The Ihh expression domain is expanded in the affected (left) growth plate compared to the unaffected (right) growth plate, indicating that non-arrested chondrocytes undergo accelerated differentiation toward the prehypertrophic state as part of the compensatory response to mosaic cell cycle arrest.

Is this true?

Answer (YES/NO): NO